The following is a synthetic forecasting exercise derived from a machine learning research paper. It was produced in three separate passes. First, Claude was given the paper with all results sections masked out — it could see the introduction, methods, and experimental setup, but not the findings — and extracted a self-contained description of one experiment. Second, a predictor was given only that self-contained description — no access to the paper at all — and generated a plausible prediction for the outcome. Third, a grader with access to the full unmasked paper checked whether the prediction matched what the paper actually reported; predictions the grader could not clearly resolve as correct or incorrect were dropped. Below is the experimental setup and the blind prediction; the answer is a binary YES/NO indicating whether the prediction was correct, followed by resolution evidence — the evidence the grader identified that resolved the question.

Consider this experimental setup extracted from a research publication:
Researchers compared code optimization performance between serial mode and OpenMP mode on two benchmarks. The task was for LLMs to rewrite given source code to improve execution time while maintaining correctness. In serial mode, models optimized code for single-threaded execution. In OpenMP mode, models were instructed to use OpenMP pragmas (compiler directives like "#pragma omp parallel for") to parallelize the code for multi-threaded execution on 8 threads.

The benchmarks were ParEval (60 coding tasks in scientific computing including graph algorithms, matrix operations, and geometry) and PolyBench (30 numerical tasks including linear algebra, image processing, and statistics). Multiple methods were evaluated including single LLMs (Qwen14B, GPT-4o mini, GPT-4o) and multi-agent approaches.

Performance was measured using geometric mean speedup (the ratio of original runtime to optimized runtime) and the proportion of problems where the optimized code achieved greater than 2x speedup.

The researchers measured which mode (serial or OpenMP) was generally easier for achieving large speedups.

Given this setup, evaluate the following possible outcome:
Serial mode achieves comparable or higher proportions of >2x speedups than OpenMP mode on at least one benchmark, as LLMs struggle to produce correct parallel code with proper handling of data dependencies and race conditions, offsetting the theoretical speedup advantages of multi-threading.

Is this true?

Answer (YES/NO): NO